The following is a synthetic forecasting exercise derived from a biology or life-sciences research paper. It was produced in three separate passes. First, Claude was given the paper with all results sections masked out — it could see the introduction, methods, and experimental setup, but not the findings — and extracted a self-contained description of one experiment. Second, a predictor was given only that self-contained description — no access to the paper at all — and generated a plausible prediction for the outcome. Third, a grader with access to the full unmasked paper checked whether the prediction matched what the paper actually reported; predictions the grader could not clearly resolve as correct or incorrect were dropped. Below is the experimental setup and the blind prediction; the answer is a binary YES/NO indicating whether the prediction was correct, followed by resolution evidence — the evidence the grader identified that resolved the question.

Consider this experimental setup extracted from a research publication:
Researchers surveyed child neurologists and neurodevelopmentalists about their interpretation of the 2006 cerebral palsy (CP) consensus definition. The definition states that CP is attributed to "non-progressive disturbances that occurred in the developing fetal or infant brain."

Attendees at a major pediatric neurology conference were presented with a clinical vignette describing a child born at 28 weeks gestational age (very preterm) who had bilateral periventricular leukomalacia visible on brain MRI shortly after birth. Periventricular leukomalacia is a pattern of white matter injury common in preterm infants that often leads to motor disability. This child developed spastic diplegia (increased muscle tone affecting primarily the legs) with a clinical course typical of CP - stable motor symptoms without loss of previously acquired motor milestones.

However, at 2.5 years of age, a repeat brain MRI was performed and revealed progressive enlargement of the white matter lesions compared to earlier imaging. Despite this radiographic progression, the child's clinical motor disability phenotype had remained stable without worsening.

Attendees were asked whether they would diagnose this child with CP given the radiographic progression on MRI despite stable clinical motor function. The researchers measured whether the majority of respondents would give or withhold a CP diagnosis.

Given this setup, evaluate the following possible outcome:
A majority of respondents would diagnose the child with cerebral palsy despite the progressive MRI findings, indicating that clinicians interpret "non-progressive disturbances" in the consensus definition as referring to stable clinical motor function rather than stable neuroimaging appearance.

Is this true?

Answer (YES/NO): YES